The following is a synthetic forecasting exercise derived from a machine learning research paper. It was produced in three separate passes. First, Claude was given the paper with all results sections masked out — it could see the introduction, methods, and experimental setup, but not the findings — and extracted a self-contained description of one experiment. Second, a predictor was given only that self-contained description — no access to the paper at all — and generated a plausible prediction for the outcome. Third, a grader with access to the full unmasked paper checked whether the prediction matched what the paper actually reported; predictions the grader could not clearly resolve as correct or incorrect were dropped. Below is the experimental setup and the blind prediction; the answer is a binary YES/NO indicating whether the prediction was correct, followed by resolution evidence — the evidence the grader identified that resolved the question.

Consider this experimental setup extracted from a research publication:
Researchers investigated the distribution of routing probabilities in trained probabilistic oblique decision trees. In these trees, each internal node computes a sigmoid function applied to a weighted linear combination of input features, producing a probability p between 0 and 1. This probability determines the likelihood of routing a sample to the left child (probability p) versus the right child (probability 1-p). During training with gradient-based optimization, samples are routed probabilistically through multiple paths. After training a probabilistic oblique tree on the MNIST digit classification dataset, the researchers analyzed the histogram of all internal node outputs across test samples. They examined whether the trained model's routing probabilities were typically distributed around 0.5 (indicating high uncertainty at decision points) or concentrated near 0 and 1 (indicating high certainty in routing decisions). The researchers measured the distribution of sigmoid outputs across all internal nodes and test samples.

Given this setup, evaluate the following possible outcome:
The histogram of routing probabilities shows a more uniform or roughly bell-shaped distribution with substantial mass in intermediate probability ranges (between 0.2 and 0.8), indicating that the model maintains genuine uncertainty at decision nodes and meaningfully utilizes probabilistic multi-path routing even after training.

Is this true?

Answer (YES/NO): NO